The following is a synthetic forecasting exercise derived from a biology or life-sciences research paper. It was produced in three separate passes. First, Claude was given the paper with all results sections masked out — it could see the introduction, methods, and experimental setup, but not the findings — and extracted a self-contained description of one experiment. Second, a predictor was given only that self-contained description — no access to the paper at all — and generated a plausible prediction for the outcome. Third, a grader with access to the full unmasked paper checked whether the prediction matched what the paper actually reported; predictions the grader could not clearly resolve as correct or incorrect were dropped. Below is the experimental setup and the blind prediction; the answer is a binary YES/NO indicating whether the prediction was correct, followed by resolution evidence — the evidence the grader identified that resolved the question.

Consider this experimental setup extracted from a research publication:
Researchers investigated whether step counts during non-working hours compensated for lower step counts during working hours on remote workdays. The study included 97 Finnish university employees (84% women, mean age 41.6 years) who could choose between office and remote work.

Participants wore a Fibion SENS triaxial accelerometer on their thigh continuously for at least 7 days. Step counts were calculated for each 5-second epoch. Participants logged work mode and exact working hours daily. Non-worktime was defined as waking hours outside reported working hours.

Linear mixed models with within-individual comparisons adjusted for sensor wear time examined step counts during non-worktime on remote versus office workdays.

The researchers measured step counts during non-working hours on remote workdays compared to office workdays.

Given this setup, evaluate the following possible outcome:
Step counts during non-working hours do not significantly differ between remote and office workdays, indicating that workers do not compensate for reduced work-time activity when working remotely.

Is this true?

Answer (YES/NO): YES